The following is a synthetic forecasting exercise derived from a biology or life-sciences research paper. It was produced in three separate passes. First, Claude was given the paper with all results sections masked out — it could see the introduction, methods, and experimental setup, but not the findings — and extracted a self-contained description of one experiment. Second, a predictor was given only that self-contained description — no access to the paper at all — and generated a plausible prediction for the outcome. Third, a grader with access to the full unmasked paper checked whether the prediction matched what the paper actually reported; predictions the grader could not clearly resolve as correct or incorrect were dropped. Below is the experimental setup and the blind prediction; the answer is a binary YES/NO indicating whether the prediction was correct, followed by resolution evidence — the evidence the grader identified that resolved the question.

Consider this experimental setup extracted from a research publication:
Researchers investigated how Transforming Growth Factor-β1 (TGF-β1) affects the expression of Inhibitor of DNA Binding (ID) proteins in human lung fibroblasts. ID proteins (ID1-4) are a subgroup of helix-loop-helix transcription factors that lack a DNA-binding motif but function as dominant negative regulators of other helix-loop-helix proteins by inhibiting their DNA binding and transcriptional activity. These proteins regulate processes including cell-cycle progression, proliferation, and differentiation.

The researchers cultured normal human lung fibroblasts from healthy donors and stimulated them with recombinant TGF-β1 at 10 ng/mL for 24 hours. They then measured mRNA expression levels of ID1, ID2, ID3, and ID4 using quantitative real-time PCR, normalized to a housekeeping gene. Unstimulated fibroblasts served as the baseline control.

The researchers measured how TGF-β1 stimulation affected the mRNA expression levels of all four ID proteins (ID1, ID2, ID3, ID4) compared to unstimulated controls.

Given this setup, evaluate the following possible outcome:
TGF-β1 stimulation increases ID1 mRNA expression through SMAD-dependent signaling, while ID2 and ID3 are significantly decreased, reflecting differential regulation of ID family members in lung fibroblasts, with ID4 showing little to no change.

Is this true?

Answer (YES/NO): NO